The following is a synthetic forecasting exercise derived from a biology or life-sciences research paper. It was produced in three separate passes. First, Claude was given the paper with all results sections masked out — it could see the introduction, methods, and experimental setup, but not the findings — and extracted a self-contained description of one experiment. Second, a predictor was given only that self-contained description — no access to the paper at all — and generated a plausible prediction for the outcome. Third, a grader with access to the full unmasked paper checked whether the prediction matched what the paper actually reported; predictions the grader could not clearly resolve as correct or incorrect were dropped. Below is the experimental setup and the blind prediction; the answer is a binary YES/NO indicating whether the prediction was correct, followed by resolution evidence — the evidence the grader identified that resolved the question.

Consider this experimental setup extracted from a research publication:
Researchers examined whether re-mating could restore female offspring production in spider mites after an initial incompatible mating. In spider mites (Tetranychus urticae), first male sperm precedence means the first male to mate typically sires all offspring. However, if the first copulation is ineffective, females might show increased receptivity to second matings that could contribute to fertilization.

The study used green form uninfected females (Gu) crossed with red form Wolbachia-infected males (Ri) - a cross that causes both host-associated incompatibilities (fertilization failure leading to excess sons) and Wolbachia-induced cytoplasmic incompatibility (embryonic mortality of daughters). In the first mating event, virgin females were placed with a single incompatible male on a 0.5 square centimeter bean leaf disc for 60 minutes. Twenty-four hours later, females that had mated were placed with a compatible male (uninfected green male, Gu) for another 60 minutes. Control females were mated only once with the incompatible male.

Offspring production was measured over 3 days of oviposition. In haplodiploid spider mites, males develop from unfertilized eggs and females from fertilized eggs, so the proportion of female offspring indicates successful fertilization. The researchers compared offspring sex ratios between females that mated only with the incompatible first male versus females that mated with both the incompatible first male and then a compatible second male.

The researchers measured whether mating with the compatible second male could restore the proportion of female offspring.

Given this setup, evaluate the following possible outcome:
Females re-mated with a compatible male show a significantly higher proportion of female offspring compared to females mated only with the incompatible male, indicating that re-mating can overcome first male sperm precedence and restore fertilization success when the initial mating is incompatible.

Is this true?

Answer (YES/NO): NO